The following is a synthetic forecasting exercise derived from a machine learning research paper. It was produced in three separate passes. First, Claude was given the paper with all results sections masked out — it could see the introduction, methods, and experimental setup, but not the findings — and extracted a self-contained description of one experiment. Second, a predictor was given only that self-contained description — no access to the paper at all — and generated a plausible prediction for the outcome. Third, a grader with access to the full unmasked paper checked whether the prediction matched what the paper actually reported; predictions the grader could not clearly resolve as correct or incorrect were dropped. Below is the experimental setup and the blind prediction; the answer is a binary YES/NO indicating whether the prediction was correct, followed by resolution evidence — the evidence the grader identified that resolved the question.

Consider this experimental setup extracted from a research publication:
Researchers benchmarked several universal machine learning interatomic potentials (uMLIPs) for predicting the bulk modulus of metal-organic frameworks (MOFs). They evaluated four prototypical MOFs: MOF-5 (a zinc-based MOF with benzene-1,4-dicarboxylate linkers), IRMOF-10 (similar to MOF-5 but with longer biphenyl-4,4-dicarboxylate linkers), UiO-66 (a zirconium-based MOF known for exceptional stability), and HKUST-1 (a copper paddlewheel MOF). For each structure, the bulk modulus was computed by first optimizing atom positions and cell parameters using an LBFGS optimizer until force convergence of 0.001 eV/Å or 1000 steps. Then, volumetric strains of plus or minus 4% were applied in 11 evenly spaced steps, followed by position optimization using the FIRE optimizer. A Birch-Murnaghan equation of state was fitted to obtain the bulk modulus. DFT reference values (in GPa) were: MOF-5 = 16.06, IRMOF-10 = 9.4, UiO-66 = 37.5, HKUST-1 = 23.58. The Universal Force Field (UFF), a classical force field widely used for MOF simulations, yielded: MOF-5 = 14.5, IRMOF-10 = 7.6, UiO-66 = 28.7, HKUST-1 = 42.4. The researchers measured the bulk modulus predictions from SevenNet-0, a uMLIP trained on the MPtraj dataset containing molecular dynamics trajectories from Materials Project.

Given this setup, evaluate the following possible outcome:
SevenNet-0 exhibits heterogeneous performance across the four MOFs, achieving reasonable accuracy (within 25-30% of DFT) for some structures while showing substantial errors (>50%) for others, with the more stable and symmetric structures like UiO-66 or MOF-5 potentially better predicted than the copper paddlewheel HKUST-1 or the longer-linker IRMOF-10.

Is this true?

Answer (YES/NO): NO